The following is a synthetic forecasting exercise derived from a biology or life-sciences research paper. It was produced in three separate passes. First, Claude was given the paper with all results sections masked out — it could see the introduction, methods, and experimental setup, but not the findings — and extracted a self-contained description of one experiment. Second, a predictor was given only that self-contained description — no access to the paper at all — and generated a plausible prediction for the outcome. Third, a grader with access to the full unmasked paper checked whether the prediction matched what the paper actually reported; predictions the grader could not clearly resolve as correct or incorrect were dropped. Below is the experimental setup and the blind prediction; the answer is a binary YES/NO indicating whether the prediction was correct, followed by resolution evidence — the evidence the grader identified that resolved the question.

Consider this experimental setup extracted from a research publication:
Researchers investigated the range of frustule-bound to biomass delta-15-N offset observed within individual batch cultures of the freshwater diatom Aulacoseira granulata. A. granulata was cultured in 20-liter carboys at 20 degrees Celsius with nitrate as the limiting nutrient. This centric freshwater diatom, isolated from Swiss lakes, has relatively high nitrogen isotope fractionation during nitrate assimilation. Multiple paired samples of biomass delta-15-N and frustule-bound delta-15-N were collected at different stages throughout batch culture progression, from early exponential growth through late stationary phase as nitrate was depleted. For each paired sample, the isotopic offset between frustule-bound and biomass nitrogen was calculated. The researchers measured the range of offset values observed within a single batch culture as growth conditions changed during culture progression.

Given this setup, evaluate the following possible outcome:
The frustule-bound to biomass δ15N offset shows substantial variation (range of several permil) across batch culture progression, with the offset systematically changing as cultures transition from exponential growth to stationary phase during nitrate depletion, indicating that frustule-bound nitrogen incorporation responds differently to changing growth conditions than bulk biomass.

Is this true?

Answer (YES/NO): YES